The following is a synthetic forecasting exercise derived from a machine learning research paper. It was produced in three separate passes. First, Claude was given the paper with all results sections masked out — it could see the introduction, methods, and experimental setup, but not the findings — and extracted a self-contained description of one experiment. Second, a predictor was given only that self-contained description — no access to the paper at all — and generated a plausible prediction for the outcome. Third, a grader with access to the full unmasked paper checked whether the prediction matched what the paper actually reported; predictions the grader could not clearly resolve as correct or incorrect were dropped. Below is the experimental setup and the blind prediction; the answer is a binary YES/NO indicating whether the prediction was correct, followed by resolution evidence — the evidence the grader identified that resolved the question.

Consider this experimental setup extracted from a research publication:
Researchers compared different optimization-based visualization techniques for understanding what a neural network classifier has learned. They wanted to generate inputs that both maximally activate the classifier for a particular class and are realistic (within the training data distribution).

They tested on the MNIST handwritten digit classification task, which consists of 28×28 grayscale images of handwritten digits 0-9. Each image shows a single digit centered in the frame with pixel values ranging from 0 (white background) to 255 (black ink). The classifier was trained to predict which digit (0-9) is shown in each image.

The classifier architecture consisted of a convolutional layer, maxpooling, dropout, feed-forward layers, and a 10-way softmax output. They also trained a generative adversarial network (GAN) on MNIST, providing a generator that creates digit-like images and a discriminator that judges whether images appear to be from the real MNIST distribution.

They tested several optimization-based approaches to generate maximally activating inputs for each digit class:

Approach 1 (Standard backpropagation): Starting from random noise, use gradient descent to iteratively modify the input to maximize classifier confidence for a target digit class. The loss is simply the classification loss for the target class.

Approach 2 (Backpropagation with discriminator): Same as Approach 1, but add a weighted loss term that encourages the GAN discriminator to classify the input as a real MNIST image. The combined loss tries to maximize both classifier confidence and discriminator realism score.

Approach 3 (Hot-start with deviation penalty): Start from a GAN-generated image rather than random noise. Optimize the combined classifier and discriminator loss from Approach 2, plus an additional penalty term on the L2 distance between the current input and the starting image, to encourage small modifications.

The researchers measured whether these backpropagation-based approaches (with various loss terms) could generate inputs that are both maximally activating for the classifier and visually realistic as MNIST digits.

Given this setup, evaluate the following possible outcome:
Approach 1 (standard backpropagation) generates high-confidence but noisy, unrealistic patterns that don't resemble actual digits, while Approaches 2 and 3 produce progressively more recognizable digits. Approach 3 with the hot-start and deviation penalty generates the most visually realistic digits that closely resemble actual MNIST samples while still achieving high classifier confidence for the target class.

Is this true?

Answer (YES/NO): NO